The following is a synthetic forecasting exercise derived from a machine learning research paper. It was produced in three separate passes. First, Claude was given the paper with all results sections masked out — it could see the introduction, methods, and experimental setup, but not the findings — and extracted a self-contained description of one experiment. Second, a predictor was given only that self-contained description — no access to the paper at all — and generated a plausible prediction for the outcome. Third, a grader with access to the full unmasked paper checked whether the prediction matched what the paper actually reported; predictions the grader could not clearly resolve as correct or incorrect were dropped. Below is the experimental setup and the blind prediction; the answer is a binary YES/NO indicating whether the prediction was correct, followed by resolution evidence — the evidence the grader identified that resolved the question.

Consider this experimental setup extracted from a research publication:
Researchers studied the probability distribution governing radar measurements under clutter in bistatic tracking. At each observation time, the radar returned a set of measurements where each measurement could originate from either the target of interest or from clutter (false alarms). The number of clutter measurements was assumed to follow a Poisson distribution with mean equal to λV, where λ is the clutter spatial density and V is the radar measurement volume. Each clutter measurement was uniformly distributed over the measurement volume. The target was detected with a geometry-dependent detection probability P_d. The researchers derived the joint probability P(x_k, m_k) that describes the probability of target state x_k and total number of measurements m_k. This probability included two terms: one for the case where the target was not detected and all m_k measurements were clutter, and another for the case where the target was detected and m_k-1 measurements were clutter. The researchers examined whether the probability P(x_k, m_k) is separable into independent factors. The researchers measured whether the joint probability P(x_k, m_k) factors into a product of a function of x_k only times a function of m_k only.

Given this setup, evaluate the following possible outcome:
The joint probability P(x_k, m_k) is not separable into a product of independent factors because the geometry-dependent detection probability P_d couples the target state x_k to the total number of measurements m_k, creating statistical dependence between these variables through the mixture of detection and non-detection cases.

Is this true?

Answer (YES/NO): YES